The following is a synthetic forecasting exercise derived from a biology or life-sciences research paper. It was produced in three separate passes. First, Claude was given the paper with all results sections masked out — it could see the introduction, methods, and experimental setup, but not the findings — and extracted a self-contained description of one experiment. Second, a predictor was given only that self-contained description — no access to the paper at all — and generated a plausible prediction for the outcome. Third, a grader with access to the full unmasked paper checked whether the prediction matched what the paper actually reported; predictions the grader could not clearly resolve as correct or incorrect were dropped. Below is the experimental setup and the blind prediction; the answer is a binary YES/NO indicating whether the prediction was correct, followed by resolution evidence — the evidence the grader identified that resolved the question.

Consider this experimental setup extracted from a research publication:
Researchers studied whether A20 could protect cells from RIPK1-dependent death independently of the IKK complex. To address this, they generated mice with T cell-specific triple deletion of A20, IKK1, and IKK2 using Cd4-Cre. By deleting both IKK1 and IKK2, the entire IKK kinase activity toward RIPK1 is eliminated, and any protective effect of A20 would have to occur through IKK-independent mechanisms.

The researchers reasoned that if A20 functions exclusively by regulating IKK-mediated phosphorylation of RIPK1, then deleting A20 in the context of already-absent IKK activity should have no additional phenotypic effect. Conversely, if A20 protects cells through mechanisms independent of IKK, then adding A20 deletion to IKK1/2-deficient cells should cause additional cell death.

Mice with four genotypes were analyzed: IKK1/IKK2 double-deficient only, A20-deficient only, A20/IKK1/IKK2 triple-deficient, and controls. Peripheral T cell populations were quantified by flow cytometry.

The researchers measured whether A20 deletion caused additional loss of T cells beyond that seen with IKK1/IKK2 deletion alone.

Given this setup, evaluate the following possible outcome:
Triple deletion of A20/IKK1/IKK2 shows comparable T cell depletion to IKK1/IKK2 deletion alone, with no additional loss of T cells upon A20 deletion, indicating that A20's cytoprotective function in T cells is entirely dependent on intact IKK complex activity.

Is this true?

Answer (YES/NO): YES